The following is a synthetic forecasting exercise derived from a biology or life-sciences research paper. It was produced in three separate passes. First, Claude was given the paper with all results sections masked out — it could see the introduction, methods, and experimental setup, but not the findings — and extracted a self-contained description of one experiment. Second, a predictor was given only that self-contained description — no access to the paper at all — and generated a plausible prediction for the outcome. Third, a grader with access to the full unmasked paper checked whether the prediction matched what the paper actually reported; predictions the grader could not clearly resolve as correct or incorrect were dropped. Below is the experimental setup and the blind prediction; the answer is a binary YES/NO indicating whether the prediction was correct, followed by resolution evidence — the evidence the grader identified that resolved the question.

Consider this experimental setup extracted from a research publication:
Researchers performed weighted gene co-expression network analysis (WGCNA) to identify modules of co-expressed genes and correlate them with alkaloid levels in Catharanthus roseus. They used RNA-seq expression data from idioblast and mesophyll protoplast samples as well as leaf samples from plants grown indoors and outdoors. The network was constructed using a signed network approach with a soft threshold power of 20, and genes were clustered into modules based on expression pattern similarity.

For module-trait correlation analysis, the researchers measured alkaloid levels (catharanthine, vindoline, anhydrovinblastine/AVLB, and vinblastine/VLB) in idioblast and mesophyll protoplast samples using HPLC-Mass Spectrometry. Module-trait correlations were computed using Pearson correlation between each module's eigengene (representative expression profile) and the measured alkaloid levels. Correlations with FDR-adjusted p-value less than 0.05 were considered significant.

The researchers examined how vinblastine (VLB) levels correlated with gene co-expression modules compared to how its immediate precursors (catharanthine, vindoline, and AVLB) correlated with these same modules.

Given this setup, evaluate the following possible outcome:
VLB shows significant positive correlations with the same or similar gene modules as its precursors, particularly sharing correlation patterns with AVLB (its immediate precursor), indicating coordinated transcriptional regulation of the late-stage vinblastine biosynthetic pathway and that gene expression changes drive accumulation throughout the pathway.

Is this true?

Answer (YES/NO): NO